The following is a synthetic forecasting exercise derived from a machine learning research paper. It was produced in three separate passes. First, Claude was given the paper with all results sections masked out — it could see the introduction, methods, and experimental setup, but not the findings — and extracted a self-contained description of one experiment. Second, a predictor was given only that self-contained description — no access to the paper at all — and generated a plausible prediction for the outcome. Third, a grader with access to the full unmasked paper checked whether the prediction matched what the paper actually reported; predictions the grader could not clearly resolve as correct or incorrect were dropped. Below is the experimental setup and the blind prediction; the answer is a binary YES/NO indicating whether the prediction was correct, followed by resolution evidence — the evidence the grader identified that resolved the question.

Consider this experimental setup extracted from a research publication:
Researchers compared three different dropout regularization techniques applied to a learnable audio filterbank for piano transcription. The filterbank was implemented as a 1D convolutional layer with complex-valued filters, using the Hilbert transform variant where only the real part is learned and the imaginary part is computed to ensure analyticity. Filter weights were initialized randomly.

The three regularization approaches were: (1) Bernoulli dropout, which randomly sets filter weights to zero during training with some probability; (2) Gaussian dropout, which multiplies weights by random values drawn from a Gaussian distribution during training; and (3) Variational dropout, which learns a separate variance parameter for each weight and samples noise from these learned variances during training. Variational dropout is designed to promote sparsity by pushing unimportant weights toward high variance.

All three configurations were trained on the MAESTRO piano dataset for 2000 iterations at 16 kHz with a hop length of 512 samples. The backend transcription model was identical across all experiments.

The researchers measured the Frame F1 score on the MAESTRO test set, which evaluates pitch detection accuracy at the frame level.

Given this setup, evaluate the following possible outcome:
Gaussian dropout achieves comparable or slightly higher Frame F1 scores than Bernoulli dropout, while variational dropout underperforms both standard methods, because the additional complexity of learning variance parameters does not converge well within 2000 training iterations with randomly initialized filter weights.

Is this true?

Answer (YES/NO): NO